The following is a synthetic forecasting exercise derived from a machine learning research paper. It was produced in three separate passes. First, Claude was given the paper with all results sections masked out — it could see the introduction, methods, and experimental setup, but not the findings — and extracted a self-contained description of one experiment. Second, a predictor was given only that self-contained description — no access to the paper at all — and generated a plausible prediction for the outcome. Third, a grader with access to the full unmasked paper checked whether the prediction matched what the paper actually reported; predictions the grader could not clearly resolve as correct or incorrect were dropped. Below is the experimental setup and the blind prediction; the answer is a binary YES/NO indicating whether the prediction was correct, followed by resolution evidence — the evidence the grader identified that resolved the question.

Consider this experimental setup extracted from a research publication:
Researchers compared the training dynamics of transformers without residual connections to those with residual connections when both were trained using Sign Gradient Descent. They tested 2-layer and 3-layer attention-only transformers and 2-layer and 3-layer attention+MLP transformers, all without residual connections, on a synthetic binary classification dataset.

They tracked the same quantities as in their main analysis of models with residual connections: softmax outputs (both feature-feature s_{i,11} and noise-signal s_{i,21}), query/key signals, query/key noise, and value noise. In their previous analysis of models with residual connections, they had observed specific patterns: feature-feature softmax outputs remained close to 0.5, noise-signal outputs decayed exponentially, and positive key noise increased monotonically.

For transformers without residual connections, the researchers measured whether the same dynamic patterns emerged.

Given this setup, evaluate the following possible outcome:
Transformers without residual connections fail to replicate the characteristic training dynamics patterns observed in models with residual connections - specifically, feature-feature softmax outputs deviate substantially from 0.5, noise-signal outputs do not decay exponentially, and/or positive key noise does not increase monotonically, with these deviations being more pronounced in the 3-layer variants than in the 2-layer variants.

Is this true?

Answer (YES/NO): NO